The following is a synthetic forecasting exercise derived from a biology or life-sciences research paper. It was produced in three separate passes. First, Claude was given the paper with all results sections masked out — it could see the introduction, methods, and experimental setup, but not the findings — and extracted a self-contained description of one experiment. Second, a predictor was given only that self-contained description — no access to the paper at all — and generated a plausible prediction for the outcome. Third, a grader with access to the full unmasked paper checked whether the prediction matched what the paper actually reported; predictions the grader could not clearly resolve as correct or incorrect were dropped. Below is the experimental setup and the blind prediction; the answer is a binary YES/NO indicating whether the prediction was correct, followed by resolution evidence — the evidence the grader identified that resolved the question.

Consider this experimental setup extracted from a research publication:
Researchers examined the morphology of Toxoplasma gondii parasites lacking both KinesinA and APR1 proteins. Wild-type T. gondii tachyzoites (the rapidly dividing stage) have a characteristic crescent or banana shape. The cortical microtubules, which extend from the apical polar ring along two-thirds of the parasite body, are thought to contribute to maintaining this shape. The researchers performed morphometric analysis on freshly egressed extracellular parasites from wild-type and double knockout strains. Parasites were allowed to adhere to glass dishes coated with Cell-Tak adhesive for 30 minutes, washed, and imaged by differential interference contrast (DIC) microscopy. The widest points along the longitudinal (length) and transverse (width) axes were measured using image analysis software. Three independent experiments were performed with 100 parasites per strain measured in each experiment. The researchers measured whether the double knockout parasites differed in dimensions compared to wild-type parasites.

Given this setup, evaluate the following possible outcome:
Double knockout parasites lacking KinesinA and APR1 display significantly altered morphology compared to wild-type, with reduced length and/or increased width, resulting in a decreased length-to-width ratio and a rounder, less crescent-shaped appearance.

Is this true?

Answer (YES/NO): NO